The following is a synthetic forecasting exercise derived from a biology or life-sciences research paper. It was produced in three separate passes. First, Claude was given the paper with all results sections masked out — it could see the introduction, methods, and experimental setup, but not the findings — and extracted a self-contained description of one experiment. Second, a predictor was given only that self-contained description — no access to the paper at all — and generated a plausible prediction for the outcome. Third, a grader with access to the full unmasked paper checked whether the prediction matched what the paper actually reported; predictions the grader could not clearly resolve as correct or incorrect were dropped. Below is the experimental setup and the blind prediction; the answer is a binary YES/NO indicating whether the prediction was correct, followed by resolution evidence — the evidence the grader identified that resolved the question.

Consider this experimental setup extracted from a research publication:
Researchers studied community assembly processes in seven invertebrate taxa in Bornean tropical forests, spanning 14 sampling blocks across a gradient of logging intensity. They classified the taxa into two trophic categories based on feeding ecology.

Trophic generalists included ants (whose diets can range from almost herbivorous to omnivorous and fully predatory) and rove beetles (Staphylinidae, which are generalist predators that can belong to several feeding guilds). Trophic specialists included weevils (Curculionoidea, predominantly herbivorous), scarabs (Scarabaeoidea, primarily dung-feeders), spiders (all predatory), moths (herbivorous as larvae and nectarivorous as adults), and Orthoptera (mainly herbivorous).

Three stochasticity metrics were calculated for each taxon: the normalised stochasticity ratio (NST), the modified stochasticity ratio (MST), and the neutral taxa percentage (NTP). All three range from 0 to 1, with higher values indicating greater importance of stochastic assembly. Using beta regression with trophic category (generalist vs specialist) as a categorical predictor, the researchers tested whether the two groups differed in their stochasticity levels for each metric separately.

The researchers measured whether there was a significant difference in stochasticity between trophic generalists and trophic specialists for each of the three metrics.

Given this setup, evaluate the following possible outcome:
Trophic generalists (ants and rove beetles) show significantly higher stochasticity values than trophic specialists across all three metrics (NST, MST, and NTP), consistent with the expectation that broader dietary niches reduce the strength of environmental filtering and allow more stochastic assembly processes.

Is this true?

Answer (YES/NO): NO